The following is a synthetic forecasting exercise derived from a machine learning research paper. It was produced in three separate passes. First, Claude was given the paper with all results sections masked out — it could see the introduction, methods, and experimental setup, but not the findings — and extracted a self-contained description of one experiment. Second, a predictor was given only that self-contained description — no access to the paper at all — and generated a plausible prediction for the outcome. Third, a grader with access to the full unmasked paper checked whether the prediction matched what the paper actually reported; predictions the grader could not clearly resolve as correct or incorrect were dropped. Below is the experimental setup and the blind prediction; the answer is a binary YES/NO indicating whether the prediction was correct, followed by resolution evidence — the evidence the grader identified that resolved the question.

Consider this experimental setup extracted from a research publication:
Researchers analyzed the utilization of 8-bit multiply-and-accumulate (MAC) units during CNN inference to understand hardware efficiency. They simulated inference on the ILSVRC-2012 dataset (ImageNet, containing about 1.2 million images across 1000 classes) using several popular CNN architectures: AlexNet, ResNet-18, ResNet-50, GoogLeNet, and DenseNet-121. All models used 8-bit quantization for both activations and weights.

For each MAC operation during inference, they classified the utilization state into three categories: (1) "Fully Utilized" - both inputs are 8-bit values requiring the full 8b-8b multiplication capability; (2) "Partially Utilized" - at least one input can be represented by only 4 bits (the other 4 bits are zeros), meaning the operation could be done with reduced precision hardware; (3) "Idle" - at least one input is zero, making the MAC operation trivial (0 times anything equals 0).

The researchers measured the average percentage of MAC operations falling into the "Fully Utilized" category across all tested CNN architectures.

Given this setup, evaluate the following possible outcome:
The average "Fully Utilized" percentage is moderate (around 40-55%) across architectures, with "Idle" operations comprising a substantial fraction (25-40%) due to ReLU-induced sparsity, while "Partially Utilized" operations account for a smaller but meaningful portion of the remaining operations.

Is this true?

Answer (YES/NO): NO